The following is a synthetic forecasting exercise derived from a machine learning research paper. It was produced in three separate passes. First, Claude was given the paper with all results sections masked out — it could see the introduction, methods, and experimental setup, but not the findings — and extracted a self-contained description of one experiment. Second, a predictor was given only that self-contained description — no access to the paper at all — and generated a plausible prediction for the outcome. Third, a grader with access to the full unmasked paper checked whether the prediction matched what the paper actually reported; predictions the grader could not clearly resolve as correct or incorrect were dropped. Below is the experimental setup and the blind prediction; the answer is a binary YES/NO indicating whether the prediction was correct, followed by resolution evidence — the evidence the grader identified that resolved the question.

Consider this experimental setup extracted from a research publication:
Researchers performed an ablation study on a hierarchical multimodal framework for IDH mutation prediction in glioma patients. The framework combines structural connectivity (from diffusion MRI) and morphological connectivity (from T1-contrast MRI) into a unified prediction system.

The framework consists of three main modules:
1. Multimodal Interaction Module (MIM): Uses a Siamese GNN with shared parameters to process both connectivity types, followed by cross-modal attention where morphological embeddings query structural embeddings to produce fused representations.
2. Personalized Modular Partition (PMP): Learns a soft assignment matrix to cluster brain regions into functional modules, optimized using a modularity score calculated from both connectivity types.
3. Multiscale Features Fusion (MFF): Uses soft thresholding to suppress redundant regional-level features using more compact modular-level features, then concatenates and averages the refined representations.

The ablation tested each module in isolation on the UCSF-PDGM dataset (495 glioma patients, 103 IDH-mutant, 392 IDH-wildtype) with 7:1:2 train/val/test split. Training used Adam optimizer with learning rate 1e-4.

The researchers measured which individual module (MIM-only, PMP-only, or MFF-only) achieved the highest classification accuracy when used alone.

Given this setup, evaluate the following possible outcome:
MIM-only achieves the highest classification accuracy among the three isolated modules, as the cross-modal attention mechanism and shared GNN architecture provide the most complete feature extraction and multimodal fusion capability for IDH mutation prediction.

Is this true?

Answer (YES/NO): NO